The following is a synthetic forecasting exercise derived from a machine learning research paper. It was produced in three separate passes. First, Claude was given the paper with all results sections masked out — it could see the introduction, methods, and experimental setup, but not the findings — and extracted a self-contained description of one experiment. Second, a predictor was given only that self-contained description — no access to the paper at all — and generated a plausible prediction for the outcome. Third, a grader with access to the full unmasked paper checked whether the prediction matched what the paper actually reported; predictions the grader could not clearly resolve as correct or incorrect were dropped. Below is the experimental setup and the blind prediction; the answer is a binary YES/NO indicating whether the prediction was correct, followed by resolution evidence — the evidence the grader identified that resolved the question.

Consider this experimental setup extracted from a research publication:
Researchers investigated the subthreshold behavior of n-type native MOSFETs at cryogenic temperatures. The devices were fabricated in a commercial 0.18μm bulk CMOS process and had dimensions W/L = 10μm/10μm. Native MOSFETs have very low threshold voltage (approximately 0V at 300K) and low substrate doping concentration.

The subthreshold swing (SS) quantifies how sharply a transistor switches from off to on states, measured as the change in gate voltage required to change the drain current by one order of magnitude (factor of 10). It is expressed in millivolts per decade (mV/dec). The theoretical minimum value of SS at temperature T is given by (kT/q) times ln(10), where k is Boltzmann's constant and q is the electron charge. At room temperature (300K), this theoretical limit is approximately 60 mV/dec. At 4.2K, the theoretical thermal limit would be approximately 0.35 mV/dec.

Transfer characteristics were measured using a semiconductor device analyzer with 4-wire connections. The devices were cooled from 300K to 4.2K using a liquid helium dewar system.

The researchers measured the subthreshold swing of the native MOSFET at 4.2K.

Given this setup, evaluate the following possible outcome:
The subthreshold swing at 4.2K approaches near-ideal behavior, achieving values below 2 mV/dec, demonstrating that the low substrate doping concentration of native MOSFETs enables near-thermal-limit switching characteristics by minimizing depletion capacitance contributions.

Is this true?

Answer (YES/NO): NO